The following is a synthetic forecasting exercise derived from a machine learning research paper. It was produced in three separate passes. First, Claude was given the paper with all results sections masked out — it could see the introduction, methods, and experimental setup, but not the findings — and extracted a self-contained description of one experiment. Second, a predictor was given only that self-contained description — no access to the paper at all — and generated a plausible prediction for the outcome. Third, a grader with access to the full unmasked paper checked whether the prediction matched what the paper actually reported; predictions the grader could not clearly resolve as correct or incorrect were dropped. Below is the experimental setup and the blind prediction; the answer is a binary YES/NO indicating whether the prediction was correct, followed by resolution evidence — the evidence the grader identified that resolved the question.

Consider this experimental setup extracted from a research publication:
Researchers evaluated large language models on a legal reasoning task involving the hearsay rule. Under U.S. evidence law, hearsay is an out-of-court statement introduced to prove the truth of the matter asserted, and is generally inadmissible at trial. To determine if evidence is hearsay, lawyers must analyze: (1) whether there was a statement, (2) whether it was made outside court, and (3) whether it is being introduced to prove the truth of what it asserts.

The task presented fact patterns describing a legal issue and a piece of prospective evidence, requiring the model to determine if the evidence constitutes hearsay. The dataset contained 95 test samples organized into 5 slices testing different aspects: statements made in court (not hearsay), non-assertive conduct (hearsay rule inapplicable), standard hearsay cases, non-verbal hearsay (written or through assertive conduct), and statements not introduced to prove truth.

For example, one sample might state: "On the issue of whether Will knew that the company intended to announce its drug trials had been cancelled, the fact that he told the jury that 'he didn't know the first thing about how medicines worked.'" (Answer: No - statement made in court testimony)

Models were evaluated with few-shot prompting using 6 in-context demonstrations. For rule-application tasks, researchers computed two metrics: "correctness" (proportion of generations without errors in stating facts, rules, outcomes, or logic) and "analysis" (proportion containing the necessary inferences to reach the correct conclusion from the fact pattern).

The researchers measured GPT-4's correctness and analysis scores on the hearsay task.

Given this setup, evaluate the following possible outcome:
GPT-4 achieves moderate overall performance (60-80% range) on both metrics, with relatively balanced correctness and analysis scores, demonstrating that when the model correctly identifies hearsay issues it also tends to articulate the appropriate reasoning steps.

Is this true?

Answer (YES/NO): NO